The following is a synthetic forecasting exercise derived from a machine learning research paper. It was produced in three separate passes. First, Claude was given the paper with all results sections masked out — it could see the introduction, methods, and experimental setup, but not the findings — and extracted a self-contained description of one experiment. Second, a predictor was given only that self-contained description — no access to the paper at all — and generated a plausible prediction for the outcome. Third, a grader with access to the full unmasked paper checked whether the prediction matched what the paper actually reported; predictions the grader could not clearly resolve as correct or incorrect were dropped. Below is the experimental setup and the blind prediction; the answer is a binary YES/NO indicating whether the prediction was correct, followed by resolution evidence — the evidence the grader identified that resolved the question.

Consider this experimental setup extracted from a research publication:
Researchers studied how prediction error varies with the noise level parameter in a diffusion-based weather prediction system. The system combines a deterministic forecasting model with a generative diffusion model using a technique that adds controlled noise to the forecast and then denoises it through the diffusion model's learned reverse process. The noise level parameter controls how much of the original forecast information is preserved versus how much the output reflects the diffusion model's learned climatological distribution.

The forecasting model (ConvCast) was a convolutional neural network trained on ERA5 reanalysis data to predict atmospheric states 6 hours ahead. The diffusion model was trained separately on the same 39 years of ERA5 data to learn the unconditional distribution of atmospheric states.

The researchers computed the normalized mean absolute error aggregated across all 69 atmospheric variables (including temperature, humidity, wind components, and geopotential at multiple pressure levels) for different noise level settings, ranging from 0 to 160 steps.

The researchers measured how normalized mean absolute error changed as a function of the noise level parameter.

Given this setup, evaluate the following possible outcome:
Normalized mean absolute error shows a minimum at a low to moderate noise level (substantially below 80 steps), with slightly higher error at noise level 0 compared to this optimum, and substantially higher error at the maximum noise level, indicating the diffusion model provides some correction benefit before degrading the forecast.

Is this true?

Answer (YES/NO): NO